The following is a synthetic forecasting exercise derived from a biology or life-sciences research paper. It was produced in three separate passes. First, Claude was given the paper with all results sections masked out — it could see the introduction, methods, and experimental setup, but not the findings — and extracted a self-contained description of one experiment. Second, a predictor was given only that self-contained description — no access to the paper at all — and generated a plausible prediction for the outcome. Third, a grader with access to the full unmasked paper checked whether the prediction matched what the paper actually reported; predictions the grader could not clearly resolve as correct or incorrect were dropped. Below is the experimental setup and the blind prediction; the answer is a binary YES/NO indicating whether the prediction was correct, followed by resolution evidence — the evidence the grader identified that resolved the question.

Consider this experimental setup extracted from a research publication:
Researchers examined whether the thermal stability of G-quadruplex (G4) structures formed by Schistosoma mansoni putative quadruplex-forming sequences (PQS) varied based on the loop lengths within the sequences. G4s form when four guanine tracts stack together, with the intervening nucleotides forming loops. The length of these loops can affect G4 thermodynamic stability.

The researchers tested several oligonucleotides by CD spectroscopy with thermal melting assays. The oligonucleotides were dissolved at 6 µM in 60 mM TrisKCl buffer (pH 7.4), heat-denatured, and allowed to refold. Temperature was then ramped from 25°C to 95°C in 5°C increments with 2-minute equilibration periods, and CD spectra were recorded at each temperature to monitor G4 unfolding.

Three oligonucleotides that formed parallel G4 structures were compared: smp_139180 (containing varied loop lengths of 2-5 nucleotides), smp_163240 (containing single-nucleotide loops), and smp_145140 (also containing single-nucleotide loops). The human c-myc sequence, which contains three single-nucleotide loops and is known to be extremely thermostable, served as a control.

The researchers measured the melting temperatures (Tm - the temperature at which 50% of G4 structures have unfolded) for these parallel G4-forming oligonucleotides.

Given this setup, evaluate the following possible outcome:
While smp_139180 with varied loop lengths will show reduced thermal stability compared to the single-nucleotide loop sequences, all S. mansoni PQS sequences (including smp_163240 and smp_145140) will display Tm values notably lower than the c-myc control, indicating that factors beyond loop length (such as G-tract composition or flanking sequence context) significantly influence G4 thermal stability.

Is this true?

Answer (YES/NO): NO